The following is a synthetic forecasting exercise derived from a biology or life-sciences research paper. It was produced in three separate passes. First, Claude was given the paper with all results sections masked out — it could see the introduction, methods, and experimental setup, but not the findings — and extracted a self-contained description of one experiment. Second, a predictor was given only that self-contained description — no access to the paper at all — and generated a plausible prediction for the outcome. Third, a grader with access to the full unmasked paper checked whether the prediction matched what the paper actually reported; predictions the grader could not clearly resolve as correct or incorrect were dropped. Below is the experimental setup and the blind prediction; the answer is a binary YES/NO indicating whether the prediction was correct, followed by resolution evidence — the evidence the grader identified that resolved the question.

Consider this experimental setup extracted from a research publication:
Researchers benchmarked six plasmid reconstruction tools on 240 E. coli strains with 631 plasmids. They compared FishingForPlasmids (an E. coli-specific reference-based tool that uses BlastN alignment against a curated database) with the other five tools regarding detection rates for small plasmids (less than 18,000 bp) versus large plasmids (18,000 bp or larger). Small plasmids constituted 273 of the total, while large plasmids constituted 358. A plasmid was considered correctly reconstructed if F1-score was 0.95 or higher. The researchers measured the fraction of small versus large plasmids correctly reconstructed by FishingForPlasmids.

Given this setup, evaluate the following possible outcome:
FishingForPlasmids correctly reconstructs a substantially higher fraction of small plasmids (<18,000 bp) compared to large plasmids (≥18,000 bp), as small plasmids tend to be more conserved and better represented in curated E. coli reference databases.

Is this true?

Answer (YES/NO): NO